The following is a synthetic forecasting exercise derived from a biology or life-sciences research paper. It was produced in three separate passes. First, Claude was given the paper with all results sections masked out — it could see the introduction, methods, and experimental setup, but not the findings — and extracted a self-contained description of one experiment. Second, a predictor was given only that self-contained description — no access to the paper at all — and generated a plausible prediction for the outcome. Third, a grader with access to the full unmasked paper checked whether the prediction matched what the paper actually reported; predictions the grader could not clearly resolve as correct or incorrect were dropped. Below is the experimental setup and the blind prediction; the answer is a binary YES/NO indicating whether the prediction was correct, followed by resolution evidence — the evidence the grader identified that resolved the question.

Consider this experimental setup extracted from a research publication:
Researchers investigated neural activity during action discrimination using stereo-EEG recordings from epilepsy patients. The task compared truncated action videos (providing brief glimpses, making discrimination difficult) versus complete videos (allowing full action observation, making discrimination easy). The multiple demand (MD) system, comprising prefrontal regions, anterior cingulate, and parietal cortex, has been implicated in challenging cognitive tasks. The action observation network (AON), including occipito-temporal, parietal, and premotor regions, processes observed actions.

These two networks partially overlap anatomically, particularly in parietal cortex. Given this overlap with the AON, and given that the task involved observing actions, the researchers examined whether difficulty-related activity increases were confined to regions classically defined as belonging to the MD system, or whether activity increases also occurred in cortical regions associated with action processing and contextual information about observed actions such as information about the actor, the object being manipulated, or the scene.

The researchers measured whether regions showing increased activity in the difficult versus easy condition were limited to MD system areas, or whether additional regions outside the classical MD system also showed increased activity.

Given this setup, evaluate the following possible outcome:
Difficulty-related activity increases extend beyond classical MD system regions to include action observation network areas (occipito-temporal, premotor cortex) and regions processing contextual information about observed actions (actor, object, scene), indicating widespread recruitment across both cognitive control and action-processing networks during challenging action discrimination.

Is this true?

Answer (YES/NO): YES